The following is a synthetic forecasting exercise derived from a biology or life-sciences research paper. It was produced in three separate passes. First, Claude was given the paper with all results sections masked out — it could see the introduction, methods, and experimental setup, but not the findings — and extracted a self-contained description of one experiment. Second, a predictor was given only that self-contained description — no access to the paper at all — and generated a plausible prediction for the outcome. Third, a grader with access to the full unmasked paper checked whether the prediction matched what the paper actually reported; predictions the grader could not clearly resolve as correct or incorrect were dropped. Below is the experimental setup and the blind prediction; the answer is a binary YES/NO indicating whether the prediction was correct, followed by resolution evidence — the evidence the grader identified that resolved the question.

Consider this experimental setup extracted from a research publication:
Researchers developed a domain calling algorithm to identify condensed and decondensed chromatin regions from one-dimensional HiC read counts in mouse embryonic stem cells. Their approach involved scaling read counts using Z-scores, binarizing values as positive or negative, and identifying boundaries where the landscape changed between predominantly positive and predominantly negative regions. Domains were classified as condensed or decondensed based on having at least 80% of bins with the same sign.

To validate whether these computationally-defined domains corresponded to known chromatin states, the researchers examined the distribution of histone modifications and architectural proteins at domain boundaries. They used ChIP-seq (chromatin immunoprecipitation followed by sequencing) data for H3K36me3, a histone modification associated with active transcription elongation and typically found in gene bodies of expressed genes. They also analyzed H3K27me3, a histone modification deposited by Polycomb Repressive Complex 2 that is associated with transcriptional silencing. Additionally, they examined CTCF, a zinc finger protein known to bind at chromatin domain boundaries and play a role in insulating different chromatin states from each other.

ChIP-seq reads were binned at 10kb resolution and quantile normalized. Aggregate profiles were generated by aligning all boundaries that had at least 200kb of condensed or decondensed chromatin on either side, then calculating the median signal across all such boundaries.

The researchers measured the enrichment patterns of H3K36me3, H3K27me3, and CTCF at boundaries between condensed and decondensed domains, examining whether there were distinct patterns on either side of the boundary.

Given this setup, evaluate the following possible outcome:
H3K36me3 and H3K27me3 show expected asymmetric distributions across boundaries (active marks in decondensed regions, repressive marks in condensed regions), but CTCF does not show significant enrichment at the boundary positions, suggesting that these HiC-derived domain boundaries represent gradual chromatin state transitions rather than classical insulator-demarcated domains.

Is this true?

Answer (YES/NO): NO